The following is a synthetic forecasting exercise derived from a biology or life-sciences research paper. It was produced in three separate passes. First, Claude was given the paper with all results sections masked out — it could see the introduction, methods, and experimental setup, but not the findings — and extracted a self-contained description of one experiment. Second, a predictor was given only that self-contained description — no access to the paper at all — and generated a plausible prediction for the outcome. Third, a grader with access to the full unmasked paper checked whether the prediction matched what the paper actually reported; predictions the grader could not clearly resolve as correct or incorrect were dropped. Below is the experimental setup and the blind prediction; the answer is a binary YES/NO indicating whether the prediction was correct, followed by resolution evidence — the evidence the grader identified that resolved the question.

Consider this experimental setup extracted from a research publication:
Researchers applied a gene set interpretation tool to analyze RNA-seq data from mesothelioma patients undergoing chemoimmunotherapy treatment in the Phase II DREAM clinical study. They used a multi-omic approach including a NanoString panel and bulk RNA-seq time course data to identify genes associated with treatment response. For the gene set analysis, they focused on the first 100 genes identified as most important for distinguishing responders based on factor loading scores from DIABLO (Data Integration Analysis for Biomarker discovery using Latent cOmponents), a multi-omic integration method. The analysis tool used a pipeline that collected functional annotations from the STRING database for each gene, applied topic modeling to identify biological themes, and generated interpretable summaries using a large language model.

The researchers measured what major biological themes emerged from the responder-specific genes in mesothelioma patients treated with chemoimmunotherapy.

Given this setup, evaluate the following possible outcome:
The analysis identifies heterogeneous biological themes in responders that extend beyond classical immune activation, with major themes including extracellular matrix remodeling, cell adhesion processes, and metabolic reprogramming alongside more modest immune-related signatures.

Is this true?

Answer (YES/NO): NO